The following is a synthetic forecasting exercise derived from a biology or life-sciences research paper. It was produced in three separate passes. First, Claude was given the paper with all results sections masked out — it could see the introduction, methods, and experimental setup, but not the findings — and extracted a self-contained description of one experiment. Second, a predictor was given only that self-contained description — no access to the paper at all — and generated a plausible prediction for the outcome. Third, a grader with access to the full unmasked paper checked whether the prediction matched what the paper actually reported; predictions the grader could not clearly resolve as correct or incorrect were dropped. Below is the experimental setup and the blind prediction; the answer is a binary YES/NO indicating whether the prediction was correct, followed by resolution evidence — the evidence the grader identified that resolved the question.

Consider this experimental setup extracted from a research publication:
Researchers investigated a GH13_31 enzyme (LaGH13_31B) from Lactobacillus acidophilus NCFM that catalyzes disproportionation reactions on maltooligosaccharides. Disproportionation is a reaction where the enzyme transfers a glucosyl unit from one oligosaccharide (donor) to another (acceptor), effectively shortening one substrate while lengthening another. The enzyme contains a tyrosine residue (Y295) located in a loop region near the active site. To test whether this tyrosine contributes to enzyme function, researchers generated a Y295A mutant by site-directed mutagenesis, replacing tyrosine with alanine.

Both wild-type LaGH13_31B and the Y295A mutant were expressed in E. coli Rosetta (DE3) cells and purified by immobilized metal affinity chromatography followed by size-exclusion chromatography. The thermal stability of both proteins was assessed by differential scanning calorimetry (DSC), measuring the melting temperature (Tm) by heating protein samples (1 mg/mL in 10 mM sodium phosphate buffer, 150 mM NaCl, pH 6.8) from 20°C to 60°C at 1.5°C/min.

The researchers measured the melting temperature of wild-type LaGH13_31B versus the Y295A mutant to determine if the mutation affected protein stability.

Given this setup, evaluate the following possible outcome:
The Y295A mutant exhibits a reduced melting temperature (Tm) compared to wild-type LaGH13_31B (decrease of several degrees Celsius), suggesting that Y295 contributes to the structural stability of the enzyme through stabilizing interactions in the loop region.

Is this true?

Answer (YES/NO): NO